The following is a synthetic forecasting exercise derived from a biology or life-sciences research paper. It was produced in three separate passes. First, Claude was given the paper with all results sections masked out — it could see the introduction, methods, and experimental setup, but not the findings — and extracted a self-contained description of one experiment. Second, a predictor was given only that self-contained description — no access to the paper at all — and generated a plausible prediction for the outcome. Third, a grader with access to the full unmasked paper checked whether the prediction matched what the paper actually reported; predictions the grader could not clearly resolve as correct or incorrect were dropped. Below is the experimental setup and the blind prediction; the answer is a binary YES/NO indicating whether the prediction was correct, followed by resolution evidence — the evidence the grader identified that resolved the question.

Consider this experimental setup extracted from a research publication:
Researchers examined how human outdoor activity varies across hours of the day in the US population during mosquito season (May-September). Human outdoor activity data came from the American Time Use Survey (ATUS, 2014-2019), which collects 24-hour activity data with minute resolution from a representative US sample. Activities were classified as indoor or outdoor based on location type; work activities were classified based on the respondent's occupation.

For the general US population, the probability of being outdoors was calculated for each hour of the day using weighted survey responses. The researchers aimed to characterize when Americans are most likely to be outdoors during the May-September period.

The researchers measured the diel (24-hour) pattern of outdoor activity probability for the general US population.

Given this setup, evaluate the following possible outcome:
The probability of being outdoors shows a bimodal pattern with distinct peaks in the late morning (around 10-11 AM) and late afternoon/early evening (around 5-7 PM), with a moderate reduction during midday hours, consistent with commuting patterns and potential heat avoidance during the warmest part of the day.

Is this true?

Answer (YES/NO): NO